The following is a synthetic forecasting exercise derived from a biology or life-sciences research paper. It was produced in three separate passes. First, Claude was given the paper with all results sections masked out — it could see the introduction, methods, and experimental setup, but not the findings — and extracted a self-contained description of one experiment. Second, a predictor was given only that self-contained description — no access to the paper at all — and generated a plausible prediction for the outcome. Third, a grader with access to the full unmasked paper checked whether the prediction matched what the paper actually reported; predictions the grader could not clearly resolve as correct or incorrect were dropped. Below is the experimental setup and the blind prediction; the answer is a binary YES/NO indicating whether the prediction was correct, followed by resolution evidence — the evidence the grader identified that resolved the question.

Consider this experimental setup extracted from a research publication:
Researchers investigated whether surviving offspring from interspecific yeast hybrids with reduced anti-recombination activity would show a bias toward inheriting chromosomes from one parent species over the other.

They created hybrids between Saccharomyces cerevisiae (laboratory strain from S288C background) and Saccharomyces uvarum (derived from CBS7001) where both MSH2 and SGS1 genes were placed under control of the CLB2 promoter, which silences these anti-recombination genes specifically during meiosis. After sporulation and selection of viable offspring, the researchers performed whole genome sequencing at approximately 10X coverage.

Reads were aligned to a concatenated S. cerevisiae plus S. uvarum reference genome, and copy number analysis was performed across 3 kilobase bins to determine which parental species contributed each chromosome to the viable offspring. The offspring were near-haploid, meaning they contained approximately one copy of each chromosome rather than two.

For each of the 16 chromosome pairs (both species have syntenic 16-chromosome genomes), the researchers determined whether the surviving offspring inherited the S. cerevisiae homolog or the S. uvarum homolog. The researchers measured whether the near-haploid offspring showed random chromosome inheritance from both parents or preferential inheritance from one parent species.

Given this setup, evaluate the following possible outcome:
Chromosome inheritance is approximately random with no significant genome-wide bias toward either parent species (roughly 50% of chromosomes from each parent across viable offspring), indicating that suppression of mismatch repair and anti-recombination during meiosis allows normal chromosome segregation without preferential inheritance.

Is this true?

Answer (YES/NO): NO